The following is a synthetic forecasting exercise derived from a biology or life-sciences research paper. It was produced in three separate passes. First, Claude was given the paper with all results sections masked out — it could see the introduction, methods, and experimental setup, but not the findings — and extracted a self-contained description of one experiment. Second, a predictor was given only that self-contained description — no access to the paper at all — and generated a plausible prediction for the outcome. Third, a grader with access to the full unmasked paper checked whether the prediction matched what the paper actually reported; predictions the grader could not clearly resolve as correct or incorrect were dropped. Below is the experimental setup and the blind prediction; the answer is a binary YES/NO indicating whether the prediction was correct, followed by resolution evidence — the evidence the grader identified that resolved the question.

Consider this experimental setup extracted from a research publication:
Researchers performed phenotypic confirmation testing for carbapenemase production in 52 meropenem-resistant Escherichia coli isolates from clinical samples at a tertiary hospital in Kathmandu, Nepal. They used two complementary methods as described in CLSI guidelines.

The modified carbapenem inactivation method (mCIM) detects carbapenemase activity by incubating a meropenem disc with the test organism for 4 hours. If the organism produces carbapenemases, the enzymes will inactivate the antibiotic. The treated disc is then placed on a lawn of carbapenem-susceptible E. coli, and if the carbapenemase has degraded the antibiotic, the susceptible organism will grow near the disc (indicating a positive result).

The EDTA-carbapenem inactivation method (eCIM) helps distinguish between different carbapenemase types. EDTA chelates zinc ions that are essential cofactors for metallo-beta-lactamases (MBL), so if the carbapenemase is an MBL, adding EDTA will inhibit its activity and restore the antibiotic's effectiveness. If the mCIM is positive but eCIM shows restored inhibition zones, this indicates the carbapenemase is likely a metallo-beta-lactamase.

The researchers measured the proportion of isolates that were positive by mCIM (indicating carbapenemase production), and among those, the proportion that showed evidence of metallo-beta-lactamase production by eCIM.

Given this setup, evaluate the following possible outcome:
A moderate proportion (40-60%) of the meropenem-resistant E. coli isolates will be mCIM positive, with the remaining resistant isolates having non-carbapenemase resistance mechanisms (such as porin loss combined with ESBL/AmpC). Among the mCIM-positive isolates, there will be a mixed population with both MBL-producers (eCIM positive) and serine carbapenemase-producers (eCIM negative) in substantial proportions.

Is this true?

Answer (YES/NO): NO